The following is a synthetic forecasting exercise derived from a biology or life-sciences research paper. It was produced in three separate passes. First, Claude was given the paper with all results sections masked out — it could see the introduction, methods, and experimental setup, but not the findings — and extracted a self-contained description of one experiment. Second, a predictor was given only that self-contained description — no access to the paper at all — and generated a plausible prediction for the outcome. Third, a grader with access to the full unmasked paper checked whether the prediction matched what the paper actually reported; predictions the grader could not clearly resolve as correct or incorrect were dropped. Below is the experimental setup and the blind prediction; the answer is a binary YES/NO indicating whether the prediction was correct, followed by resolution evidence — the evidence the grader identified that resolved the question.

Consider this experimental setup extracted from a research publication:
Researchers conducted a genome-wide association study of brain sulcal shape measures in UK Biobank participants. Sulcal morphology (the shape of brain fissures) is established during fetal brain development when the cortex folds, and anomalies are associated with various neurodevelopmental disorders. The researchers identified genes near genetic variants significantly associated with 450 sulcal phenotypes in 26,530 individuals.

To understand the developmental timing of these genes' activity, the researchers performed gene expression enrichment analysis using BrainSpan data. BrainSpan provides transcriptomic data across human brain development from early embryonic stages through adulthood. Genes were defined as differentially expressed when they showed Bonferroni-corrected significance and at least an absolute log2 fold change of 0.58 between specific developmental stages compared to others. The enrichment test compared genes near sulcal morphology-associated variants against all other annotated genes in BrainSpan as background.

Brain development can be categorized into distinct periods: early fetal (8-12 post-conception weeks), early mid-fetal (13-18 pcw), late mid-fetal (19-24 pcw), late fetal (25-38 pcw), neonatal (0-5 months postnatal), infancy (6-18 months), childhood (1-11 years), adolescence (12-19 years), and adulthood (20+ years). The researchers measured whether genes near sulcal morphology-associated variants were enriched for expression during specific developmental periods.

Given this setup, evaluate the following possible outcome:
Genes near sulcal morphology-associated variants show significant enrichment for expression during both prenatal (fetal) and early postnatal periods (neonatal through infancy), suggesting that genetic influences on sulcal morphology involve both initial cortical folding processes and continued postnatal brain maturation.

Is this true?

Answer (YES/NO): NO